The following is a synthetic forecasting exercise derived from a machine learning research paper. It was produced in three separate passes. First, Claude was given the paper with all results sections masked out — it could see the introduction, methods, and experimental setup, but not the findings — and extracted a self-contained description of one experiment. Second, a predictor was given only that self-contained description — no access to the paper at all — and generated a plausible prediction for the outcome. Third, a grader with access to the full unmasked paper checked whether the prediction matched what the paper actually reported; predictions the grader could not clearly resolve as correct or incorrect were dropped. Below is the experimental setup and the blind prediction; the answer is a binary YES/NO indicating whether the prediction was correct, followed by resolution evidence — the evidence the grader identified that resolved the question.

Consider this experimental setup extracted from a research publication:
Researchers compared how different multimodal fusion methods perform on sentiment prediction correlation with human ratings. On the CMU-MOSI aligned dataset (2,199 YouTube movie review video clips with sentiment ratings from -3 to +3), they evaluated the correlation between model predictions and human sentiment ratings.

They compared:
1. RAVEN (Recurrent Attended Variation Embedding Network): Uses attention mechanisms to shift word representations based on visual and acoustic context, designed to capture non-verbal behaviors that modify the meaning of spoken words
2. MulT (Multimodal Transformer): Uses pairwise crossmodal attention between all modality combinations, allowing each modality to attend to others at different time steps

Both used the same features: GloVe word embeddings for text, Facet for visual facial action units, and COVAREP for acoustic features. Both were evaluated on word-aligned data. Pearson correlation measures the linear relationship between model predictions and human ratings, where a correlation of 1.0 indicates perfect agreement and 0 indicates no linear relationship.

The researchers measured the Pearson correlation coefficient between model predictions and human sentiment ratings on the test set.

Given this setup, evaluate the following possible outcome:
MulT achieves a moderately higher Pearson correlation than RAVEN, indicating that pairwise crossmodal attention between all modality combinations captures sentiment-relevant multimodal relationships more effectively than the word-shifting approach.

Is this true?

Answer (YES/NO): NO